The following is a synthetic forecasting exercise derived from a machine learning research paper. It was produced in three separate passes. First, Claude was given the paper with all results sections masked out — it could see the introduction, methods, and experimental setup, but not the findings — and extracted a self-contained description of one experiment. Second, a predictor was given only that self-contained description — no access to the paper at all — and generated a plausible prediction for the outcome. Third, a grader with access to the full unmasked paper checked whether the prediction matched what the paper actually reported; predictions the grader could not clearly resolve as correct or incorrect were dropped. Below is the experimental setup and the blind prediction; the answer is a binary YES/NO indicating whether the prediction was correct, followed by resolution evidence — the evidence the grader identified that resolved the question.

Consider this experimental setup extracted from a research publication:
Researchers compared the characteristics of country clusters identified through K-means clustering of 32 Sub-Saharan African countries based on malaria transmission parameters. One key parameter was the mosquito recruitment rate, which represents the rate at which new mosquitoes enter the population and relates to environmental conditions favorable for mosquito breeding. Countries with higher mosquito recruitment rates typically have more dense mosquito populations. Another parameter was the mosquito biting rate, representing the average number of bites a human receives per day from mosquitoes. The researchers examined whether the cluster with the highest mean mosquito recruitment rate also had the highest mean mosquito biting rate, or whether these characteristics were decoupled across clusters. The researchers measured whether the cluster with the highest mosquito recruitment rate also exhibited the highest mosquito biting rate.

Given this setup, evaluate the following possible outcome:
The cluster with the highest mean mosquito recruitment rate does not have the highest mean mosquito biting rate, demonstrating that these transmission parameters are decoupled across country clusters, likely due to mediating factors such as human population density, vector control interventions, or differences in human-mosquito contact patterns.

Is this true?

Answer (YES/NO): YES